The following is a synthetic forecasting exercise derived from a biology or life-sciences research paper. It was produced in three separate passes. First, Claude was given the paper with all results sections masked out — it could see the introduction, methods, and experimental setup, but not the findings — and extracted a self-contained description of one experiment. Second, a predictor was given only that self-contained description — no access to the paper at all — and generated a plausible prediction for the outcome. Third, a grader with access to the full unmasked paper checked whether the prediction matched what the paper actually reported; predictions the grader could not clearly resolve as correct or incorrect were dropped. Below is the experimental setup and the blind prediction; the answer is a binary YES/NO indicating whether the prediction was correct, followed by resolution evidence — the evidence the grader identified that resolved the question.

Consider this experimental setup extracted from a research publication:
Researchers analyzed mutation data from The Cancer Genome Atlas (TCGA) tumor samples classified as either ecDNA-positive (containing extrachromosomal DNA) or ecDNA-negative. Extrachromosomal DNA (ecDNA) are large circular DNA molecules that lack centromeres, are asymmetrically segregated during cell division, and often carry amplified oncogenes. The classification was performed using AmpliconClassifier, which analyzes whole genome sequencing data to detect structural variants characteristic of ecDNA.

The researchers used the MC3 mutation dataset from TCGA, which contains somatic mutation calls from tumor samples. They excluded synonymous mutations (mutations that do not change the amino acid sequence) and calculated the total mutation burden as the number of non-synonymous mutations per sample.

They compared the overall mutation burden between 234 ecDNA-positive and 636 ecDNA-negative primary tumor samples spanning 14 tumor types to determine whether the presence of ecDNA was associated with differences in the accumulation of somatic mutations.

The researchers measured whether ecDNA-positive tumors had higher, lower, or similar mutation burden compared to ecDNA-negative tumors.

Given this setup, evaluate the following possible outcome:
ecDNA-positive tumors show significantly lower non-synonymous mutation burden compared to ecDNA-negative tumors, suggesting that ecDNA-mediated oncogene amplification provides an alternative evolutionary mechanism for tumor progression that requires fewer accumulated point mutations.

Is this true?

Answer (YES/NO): NO